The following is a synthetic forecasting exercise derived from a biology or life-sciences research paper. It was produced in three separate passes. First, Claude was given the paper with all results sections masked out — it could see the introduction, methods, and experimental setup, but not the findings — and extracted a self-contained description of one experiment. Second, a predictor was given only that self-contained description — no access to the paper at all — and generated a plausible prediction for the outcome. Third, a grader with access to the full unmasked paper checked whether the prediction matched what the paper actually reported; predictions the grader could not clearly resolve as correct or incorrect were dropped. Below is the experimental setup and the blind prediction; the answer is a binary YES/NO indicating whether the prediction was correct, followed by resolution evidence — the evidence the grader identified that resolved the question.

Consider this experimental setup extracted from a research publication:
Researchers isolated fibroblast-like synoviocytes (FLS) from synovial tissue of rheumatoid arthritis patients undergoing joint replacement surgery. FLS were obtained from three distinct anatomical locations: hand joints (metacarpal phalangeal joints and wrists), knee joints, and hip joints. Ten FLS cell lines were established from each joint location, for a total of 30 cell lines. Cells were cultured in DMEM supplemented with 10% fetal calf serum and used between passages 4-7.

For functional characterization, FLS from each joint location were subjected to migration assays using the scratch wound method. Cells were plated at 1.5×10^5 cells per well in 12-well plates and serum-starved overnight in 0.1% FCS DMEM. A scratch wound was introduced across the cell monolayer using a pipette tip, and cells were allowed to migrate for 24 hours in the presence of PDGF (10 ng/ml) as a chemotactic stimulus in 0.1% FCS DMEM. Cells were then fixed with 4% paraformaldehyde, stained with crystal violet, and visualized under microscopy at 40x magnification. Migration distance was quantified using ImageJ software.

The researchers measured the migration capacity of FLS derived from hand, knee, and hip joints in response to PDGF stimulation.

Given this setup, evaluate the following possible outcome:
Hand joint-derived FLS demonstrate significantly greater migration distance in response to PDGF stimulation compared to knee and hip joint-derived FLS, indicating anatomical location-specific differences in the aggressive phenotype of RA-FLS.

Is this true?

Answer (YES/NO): YES